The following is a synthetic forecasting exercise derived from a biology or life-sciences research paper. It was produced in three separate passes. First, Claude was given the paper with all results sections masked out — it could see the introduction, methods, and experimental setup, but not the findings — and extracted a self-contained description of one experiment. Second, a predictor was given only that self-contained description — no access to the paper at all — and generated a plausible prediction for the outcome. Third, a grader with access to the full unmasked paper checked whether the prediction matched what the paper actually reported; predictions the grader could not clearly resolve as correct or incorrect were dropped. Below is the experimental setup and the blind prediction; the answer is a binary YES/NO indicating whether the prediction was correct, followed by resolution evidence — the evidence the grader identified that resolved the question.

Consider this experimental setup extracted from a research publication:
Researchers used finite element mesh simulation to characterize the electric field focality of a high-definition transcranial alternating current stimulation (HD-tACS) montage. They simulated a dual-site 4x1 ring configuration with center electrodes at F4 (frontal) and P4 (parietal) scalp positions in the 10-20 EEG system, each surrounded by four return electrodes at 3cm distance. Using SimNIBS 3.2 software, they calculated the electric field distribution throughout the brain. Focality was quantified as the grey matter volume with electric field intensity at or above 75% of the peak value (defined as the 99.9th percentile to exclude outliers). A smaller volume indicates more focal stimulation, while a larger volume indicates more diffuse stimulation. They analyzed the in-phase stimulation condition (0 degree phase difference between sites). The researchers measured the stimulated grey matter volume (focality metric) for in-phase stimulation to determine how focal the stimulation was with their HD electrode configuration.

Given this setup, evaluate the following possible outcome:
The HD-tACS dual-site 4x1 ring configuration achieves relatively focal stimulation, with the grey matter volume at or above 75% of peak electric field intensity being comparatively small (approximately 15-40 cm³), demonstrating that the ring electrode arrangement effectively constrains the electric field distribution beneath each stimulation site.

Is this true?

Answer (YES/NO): NO